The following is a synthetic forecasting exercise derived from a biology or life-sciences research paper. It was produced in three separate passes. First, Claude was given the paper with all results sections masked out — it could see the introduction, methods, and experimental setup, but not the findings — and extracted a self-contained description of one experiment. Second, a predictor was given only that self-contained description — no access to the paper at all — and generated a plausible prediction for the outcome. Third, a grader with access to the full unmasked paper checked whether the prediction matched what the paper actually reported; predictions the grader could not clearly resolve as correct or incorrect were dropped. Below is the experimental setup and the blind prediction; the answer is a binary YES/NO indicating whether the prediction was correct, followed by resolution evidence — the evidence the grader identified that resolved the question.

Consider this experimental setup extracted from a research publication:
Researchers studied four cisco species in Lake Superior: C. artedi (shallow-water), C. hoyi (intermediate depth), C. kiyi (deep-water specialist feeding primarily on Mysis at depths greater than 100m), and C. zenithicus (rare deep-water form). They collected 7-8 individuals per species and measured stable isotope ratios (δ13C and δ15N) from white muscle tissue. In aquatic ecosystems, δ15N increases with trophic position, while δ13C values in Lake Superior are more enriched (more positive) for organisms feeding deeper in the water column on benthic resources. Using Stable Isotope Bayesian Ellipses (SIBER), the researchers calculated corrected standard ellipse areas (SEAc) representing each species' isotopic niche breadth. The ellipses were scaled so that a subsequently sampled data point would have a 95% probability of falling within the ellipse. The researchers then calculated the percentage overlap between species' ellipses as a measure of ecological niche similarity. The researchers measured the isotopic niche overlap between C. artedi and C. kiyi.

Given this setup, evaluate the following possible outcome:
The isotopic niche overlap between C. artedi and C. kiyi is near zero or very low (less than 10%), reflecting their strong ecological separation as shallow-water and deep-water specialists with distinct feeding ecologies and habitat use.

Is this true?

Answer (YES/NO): YES